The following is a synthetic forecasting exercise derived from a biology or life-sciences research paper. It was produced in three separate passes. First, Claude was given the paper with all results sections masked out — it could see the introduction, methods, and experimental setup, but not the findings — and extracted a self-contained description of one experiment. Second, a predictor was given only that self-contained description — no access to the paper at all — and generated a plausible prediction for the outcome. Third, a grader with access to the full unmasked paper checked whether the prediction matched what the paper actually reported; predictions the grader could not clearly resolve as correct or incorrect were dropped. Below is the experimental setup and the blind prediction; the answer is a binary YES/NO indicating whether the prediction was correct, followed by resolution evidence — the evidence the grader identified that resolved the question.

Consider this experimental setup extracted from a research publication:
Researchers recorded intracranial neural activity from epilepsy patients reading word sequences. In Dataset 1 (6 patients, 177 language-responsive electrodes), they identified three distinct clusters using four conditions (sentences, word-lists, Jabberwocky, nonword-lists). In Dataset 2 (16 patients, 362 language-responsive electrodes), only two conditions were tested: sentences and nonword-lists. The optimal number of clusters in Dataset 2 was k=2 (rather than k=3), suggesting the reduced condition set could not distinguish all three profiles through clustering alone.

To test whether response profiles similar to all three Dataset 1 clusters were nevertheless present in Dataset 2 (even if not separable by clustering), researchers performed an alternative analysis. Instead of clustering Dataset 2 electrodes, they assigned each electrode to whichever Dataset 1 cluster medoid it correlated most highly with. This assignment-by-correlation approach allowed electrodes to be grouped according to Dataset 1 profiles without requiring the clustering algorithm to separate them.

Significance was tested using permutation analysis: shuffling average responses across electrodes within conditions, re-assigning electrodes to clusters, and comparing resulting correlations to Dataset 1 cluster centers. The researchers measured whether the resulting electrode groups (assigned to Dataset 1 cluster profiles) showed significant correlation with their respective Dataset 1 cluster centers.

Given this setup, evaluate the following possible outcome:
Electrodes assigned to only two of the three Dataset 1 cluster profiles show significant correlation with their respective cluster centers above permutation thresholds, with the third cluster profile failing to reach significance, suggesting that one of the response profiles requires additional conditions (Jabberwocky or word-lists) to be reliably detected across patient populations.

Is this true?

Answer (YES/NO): NO